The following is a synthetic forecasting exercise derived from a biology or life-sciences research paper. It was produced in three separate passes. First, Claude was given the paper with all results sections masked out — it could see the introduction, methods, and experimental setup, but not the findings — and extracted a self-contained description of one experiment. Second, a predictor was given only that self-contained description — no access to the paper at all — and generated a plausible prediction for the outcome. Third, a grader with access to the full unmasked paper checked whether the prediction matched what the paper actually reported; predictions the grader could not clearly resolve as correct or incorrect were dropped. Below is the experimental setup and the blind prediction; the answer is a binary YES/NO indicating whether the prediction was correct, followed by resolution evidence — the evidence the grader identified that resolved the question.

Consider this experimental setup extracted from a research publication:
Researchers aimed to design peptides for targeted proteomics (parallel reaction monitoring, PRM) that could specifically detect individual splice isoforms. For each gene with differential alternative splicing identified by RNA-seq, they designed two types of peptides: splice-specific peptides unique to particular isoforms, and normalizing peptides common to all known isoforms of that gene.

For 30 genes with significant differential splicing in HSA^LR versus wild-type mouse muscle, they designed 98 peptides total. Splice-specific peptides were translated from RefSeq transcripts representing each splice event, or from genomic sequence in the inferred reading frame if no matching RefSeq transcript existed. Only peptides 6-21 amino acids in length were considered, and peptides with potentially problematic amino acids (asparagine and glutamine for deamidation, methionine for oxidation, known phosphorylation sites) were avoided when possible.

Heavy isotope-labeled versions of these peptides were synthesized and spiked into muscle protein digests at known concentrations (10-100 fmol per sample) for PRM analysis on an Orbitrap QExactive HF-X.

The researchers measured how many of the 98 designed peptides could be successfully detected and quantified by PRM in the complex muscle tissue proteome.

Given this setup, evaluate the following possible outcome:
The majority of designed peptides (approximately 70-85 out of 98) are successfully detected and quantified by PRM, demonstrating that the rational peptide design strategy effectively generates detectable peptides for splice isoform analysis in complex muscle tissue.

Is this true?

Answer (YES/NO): NO